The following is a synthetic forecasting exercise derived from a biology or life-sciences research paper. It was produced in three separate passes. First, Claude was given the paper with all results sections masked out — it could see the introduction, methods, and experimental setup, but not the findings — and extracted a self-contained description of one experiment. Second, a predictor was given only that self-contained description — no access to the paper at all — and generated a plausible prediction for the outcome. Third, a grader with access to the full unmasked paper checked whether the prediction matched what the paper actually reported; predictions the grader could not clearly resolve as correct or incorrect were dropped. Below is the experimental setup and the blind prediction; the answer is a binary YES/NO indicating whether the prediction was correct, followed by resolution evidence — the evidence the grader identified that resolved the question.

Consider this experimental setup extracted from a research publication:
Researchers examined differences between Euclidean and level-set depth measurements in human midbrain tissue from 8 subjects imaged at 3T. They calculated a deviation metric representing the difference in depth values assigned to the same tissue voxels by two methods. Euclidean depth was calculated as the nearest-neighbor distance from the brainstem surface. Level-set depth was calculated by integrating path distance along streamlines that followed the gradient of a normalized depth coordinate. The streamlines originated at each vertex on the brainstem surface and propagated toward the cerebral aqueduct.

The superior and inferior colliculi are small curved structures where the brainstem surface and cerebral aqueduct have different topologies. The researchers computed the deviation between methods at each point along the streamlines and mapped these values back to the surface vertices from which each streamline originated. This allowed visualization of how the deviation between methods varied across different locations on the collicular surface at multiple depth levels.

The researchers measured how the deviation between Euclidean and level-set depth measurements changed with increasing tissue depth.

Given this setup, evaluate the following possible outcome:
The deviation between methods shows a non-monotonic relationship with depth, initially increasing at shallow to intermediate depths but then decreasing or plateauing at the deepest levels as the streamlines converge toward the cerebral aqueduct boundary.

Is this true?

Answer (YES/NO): NO